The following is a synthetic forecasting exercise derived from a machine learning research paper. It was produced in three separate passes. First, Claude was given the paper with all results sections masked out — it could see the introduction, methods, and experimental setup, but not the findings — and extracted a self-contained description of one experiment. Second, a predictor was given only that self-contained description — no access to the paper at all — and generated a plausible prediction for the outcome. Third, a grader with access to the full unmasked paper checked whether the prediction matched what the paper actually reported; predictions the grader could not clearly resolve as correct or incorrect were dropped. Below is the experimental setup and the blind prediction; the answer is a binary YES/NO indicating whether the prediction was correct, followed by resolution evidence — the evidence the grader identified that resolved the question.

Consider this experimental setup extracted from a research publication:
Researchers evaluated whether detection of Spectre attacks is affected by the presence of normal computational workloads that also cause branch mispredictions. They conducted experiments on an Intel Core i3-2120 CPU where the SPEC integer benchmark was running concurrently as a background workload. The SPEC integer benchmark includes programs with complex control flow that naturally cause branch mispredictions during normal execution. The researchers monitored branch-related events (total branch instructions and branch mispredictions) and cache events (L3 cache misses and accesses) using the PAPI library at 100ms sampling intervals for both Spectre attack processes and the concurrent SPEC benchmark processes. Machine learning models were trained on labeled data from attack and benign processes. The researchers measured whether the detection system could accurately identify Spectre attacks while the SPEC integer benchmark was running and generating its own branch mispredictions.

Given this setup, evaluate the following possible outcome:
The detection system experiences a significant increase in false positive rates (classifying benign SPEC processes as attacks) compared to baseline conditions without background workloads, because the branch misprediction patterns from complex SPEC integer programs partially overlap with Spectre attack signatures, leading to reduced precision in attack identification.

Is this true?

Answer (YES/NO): NO